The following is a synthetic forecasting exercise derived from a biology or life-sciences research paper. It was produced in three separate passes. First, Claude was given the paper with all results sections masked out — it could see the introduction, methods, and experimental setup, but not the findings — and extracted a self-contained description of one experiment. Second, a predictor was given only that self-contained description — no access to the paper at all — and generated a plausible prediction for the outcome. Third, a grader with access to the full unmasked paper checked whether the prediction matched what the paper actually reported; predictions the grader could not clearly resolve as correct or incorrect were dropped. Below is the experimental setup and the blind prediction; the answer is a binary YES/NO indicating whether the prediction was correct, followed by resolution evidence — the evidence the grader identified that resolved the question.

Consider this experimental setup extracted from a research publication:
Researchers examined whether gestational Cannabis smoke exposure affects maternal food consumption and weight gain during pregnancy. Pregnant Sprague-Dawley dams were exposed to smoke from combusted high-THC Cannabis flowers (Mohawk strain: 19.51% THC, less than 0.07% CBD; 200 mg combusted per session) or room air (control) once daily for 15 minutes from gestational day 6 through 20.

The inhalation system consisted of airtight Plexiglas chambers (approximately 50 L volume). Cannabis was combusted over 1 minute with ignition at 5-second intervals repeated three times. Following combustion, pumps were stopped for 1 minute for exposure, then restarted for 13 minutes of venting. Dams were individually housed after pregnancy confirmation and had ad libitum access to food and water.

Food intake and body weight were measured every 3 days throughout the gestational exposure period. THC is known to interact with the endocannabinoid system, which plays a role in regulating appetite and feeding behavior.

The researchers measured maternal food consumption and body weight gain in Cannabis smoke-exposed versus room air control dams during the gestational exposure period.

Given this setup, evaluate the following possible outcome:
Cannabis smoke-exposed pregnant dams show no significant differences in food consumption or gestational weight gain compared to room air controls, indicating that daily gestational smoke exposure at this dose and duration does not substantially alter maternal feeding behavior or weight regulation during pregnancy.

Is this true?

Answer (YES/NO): YES